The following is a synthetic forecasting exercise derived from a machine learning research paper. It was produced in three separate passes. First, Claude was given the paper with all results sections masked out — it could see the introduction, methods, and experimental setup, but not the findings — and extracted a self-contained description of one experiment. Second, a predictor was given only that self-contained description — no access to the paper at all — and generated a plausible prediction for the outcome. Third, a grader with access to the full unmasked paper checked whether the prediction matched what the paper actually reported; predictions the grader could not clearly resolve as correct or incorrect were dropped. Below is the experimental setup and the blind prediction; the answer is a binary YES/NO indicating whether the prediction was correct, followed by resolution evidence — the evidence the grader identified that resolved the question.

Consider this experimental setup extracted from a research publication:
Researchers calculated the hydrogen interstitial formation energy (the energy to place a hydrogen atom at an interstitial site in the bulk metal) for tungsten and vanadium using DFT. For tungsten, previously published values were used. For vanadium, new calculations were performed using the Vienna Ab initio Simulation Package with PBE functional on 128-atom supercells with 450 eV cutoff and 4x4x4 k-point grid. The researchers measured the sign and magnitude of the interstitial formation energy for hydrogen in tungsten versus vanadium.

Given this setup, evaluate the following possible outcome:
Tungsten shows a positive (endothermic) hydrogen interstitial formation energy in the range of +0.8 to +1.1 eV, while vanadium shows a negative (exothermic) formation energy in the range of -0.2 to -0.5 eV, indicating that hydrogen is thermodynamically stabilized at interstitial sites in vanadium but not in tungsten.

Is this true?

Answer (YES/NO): NO